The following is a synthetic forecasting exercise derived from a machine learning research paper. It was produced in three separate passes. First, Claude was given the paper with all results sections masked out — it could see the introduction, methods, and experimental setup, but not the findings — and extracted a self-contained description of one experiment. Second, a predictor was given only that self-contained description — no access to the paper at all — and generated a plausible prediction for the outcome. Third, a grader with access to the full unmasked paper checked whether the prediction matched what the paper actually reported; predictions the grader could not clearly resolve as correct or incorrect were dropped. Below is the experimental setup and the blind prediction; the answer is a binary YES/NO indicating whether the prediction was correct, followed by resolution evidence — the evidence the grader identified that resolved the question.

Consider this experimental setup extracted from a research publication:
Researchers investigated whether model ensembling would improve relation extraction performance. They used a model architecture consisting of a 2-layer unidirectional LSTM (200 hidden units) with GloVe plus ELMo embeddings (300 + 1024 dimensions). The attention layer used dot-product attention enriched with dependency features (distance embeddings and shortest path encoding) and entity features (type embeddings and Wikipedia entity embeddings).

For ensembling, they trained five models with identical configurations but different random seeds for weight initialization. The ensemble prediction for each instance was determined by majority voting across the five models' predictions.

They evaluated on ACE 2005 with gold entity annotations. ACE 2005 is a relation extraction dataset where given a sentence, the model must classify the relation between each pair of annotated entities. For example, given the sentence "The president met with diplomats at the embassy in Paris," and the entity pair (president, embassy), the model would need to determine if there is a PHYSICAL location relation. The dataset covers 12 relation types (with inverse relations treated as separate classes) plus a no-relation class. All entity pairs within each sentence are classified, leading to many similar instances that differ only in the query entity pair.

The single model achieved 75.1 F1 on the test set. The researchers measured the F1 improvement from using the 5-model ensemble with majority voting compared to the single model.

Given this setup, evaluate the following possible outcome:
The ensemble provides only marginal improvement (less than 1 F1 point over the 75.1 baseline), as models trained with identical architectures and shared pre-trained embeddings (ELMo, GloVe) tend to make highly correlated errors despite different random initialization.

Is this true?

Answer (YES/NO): YES